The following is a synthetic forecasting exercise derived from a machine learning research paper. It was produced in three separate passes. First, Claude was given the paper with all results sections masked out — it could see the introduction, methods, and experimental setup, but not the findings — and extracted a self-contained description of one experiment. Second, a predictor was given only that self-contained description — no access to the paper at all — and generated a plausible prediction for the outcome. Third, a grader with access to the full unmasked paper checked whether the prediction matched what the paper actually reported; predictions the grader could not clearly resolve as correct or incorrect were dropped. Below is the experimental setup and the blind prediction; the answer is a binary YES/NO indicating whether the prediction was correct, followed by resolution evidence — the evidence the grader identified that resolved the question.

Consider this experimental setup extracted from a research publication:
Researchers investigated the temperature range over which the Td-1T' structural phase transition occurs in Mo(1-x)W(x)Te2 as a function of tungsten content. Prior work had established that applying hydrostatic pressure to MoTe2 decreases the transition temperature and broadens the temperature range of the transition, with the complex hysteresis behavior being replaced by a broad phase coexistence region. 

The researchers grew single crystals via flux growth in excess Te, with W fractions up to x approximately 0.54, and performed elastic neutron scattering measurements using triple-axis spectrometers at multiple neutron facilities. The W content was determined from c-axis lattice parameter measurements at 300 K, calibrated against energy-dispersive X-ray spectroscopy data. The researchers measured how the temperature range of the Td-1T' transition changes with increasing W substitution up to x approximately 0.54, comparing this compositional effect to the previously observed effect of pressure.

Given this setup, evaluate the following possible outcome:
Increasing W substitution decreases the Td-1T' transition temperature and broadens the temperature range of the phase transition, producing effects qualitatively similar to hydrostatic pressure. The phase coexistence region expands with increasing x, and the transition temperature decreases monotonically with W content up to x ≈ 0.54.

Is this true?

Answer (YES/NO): NO